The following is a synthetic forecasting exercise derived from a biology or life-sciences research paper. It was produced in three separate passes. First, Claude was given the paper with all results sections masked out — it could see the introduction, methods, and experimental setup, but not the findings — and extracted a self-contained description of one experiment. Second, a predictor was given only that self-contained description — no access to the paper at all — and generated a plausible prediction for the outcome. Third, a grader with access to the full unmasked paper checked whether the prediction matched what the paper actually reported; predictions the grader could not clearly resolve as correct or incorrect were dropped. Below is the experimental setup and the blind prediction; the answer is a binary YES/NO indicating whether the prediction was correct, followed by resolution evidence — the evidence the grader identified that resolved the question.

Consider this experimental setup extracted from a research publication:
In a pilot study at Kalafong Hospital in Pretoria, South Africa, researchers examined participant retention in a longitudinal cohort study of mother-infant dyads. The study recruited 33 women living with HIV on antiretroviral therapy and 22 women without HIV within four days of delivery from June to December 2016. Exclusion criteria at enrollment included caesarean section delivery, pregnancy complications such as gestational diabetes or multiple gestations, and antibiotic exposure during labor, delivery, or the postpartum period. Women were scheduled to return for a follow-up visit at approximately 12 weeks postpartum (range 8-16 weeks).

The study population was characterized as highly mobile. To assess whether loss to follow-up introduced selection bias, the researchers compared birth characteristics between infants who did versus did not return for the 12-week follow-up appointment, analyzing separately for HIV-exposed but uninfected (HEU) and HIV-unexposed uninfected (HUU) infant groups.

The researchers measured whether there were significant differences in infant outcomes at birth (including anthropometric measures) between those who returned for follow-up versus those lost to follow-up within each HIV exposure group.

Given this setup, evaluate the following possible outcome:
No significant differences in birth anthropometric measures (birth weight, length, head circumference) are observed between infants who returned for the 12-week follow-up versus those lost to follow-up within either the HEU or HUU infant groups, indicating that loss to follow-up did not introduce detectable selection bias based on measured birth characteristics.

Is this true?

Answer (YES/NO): NO